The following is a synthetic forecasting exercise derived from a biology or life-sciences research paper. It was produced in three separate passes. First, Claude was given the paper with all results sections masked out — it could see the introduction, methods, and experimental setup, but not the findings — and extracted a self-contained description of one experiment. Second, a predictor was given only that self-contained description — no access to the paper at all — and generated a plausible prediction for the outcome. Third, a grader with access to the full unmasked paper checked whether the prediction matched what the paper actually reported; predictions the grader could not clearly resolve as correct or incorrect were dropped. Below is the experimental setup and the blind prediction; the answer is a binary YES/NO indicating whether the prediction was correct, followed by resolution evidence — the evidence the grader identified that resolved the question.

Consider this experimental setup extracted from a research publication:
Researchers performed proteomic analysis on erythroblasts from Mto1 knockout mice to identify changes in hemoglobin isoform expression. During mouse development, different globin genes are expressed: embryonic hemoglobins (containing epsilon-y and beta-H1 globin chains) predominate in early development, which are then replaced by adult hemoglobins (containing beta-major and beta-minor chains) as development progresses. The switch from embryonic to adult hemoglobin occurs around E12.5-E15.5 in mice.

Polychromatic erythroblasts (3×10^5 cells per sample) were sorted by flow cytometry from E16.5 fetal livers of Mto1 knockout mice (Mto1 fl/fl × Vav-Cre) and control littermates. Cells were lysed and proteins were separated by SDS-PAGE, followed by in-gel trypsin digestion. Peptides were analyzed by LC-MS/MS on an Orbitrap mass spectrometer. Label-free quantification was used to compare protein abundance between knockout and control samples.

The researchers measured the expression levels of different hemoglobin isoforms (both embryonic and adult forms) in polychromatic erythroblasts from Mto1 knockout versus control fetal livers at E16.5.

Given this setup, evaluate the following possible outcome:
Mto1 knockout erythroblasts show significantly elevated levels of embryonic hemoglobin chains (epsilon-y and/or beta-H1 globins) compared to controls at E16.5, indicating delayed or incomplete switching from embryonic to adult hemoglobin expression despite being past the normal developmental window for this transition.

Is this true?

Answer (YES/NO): YES